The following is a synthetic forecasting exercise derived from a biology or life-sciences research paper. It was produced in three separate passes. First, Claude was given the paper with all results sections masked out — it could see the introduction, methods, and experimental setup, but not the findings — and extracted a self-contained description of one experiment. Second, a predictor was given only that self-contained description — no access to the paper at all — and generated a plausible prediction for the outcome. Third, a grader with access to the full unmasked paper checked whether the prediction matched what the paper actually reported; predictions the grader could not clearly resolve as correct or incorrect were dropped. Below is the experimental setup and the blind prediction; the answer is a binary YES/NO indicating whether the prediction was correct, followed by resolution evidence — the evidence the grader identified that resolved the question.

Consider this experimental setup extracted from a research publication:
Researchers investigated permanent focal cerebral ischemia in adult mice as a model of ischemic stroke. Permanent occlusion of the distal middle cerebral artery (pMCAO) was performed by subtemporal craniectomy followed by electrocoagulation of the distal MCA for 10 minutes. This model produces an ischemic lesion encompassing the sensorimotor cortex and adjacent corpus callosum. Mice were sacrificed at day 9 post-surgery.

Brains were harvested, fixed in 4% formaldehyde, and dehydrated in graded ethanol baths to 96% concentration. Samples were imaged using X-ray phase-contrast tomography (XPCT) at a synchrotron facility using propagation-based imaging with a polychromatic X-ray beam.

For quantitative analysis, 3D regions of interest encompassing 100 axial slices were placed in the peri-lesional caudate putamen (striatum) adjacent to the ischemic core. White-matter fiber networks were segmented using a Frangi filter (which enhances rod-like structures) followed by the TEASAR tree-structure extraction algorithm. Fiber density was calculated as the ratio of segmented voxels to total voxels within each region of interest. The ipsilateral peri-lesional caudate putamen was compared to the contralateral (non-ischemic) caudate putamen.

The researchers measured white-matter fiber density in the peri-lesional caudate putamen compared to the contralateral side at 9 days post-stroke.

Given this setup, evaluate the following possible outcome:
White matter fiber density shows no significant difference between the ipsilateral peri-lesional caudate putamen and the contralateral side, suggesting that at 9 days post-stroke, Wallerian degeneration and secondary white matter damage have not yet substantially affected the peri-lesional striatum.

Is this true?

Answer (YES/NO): NO